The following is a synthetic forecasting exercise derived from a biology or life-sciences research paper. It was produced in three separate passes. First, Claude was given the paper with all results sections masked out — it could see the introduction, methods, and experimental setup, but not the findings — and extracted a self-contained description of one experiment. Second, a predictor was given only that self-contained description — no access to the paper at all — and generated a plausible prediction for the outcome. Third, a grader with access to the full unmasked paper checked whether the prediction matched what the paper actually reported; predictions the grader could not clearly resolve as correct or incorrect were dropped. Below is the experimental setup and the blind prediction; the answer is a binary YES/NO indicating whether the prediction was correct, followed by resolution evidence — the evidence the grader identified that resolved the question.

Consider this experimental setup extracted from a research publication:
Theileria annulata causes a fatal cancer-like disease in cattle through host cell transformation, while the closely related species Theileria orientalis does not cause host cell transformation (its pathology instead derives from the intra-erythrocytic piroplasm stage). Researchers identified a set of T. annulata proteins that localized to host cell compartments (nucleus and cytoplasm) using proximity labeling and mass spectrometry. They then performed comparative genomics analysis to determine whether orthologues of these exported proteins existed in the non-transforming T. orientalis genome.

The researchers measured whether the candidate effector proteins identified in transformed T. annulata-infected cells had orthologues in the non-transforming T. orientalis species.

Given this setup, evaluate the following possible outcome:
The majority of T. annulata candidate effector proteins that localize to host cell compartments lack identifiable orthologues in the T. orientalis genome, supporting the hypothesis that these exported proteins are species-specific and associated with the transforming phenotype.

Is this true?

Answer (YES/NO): YES